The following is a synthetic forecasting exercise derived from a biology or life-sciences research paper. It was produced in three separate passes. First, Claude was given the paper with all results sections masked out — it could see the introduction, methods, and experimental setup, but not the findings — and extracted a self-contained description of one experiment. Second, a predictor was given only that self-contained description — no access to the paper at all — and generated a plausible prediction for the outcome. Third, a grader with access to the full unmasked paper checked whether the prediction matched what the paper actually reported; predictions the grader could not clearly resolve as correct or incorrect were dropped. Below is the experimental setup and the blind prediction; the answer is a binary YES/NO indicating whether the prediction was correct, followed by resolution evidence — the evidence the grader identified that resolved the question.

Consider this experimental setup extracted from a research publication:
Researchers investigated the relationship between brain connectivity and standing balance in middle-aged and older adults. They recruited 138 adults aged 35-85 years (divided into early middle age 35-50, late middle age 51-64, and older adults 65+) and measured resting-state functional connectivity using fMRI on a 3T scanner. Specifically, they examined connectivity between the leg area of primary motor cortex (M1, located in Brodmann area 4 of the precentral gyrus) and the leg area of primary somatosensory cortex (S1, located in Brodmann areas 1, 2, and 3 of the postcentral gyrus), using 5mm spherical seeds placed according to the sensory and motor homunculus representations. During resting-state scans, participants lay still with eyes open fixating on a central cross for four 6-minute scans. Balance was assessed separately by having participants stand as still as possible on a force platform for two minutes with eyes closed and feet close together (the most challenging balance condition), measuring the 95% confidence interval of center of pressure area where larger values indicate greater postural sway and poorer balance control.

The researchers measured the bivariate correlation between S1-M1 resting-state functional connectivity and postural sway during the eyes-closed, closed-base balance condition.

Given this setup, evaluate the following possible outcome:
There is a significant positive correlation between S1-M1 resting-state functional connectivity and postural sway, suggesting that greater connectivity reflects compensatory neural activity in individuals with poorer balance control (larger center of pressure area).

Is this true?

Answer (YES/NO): YES